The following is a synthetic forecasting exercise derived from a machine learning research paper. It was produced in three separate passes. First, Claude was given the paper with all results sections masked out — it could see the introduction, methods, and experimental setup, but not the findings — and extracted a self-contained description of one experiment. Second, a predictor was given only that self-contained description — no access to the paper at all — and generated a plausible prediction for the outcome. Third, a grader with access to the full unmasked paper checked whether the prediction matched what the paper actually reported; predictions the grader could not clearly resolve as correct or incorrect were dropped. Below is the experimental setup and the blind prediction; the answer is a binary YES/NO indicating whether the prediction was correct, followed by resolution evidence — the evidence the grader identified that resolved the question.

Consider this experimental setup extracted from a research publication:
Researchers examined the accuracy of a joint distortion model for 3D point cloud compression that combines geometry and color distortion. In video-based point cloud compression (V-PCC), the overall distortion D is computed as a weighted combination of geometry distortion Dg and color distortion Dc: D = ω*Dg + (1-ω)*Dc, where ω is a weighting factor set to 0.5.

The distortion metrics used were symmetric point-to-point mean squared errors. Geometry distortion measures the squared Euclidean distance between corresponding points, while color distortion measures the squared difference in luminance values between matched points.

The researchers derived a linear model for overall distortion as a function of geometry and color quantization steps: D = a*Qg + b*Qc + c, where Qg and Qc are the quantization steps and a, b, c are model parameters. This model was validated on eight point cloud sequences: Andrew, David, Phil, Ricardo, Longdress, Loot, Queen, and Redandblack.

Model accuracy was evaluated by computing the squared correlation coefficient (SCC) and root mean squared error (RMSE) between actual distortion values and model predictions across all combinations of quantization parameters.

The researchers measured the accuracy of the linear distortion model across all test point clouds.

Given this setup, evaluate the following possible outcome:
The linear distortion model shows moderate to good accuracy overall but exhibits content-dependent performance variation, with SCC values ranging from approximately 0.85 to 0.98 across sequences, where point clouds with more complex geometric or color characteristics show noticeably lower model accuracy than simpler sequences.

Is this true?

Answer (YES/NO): NO